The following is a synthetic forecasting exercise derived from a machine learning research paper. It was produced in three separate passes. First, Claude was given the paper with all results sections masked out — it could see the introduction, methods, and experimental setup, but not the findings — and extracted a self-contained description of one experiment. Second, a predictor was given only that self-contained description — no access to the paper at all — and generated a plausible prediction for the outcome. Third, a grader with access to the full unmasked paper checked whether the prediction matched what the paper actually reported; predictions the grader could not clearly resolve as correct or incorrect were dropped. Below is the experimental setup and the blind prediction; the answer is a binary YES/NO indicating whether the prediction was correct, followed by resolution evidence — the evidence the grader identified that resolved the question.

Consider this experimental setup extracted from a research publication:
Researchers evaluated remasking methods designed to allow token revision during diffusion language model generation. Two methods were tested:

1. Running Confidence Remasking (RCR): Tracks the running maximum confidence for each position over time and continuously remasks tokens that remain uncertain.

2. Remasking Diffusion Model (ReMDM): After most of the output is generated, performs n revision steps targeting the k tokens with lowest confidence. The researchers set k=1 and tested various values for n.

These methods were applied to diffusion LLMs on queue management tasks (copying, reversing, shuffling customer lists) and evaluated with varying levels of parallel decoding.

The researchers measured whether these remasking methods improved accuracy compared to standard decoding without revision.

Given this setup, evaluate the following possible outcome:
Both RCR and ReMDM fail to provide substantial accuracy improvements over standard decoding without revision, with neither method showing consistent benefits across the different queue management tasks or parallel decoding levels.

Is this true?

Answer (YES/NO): YES